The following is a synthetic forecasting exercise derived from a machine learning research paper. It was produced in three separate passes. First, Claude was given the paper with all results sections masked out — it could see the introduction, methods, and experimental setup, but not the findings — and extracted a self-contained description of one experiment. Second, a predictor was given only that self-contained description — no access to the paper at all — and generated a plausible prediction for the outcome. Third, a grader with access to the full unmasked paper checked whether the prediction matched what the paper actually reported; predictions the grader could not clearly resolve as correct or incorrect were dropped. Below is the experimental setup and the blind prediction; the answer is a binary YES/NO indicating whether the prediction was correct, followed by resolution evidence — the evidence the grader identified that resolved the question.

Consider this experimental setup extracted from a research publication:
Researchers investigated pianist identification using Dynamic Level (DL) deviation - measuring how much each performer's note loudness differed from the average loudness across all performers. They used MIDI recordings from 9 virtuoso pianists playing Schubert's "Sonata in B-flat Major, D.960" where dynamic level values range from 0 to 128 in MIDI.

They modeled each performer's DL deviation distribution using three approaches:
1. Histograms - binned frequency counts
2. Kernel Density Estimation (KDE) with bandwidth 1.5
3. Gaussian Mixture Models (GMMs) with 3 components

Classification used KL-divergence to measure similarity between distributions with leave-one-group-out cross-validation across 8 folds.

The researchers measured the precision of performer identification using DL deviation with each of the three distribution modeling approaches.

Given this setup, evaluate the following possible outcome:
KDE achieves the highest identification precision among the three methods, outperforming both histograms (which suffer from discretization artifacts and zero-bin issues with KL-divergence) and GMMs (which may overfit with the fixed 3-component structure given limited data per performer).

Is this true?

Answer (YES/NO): YES